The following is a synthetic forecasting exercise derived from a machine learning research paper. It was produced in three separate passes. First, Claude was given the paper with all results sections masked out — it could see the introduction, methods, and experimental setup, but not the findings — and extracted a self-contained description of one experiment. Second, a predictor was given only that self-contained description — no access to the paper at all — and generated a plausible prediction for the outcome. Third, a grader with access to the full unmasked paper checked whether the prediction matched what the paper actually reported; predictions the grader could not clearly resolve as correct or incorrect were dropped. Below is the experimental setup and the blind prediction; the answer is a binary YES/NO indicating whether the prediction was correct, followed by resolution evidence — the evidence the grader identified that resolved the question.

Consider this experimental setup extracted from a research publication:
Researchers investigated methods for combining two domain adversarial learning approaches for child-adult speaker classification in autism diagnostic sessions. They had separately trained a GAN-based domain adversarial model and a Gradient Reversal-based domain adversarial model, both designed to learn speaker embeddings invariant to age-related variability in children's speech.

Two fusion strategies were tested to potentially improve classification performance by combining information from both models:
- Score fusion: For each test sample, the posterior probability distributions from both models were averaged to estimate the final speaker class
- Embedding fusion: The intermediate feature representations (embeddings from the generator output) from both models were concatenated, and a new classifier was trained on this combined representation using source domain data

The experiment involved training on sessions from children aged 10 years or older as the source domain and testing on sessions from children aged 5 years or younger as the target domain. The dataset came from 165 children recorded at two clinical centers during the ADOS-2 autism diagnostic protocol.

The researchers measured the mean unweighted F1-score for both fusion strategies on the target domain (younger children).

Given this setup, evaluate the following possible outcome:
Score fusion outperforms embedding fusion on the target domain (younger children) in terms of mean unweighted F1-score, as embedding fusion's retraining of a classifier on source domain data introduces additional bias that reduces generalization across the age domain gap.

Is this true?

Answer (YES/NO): YES